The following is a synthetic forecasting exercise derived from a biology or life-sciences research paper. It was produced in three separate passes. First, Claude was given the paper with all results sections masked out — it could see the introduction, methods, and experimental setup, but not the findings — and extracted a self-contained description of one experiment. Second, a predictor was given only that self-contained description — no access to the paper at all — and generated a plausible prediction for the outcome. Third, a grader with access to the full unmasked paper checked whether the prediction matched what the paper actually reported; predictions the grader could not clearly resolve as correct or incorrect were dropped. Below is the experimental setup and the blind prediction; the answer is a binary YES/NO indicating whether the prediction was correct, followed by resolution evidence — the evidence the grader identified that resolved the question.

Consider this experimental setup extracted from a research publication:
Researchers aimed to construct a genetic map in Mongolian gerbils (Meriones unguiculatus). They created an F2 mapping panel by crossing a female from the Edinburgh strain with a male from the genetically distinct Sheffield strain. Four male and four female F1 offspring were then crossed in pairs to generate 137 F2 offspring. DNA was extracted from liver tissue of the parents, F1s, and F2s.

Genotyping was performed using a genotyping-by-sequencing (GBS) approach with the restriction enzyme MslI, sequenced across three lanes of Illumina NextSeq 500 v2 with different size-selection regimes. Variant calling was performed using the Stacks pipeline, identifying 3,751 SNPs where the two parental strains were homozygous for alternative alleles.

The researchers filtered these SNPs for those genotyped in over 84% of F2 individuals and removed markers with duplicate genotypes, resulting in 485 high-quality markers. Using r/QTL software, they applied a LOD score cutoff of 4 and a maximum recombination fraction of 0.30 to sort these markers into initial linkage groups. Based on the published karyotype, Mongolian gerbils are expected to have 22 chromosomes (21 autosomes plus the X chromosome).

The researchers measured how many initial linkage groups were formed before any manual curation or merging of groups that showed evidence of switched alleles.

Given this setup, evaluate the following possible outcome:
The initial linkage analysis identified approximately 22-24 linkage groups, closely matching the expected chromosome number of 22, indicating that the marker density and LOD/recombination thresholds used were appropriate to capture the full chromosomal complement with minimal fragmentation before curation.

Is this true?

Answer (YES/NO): NO